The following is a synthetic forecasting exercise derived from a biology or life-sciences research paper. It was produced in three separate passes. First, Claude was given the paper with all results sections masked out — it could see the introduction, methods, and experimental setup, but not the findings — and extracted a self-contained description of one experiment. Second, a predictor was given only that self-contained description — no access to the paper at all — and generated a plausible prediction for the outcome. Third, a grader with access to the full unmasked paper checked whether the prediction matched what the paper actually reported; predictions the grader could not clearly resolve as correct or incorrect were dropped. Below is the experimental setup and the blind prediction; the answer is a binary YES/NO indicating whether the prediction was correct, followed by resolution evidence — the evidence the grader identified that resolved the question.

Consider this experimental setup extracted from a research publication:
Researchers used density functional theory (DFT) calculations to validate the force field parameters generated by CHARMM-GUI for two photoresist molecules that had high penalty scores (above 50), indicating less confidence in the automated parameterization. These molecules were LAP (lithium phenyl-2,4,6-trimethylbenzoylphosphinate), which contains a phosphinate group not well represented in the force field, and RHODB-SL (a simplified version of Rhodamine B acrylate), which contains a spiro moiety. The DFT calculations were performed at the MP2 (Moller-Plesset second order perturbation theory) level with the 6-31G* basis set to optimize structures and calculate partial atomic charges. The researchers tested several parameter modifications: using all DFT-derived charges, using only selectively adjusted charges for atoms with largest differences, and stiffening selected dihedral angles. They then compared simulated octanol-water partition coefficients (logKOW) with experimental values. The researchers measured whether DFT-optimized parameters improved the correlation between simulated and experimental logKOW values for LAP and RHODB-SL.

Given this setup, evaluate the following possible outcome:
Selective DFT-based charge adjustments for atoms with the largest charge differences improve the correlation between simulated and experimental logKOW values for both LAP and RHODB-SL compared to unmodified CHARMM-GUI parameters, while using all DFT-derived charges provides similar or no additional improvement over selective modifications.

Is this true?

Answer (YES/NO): NO